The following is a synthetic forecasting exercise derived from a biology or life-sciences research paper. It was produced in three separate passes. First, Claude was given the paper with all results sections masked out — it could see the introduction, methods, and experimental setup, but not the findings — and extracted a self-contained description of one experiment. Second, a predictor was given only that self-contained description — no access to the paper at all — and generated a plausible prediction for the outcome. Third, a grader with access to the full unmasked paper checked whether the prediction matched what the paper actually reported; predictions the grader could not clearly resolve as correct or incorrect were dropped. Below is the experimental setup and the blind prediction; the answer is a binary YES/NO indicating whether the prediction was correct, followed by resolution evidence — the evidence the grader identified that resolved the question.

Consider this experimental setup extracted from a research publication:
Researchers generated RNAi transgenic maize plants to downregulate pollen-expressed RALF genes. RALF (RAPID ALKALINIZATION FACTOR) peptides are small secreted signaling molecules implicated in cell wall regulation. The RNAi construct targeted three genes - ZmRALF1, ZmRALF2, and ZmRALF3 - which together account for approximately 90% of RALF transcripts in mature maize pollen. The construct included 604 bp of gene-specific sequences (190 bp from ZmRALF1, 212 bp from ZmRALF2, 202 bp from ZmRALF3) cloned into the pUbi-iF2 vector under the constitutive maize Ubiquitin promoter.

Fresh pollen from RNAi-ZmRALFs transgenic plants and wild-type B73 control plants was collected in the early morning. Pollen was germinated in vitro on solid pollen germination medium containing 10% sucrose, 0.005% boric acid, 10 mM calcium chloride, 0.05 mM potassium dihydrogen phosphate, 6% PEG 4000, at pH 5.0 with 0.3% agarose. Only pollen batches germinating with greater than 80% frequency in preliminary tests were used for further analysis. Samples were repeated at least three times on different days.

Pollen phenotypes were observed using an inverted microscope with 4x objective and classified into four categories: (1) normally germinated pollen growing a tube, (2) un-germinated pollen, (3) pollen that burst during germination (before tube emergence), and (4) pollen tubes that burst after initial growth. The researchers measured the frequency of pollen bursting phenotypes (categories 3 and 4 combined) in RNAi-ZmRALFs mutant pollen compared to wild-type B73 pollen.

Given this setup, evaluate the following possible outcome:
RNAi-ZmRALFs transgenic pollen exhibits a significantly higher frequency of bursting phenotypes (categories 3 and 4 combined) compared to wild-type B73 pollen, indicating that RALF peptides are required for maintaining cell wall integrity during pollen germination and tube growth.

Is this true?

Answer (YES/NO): NO